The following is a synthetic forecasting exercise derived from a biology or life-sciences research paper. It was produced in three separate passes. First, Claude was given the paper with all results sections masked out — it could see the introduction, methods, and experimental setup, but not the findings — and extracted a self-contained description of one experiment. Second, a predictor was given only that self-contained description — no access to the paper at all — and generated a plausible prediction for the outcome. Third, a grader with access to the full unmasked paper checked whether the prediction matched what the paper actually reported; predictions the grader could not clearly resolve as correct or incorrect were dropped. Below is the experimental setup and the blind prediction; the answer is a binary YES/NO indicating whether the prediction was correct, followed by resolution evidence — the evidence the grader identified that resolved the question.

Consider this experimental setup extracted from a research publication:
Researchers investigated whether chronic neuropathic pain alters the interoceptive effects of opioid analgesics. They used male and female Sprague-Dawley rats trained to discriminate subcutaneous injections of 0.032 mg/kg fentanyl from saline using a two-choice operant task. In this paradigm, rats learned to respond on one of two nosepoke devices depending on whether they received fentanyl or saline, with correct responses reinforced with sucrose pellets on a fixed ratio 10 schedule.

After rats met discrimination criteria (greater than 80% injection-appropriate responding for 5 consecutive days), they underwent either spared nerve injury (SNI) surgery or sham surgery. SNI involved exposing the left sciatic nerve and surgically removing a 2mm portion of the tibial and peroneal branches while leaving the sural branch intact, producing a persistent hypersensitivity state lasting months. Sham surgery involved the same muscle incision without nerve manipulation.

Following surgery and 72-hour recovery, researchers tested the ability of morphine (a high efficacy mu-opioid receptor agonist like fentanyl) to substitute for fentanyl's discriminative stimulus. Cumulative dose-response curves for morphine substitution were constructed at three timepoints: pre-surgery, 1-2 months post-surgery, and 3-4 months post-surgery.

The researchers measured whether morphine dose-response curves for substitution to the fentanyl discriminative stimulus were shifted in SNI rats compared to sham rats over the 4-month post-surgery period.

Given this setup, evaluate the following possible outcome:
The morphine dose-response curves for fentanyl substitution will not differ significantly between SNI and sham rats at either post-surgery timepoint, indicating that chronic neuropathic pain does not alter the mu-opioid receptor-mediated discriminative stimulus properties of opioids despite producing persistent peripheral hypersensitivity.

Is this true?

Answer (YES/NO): NO